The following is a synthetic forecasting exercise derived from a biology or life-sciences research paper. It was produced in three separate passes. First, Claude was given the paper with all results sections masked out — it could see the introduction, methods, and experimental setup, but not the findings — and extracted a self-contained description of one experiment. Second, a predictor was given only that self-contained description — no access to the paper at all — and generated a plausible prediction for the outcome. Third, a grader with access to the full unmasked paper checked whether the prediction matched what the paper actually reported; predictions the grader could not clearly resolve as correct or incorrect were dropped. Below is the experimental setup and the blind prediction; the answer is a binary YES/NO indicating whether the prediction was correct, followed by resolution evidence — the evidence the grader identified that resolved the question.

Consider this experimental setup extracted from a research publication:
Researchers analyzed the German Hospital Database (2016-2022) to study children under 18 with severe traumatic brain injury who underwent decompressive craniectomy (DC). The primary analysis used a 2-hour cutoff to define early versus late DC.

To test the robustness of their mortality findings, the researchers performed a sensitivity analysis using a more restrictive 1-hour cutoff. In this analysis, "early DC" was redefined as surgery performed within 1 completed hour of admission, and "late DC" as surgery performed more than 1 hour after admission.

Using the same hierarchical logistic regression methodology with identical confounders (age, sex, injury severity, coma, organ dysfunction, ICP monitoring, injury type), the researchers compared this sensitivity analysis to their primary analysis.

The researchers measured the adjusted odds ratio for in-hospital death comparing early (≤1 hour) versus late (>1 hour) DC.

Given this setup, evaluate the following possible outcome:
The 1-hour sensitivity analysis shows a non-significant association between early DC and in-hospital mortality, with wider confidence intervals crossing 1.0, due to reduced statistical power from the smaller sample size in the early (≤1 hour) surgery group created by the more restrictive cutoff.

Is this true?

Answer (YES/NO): NO